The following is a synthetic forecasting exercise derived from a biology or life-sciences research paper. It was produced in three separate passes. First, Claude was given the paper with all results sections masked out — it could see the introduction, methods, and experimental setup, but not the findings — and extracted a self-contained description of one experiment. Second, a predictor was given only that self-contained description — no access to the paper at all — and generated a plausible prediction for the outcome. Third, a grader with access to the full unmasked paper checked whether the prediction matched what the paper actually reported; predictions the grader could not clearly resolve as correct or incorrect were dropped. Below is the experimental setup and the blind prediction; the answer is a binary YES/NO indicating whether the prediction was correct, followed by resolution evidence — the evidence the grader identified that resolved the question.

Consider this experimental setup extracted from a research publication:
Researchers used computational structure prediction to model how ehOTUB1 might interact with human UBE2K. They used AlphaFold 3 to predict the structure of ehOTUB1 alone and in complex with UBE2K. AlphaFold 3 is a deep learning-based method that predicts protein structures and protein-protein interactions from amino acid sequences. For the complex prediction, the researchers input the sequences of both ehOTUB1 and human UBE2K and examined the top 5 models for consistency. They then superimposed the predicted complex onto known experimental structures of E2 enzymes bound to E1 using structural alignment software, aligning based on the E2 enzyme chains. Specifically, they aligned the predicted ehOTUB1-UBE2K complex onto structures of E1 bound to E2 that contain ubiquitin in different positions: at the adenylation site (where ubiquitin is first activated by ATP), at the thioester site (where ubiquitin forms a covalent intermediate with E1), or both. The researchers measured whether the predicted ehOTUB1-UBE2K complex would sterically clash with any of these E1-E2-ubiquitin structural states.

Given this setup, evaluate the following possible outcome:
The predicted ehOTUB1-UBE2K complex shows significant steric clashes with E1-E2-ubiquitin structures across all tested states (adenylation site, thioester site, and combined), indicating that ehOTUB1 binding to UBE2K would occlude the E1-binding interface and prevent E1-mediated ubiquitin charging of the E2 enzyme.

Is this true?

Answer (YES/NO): NO